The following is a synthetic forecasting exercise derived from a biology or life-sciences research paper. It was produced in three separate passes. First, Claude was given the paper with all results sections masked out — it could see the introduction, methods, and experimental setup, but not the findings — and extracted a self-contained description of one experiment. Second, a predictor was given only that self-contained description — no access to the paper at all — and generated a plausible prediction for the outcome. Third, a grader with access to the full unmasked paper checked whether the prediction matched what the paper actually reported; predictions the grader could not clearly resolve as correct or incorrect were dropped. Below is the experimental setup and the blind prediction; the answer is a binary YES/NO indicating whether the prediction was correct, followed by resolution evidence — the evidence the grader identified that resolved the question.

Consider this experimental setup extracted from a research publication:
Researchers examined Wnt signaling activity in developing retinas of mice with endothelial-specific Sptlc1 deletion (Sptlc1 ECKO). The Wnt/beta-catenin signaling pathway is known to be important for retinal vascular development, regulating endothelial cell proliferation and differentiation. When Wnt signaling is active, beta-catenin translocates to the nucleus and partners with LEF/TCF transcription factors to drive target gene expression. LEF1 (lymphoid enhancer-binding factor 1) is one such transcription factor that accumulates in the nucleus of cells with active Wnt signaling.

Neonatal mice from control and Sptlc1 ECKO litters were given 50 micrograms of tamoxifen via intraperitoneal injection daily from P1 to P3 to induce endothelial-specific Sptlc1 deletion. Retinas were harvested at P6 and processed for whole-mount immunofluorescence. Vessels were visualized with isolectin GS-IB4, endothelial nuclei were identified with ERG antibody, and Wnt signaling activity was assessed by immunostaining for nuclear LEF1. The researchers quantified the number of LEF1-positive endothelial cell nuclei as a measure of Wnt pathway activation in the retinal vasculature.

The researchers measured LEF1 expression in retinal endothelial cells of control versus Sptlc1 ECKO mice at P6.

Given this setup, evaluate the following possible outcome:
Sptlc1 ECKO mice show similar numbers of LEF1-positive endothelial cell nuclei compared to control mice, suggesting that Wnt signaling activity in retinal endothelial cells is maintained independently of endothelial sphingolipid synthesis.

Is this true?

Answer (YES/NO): YES